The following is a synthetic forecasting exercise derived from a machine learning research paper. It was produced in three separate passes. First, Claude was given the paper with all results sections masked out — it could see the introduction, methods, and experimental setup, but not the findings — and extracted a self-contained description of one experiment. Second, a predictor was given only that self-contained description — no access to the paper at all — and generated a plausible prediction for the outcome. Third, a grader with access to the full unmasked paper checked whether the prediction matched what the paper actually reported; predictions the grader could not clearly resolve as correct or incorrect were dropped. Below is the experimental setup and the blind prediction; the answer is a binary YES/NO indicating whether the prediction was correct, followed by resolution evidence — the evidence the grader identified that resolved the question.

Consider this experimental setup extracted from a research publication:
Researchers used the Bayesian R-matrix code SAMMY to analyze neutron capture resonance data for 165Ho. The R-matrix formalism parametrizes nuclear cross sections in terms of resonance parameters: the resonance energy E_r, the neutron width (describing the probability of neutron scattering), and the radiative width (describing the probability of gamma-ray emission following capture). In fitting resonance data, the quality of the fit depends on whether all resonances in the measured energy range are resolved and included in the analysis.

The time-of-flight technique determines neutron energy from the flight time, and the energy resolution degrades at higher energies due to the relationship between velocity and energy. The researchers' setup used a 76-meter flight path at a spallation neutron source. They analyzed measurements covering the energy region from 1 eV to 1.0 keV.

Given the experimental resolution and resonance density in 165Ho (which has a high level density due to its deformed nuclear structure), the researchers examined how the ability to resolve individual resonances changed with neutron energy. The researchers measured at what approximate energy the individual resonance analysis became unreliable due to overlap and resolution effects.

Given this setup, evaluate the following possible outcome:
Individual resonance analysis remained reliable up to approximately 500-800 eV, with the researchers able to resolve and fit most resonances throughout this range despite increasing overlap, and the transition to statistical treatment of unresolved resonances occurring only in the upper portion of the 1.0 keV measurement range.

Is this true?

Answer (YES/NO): NO